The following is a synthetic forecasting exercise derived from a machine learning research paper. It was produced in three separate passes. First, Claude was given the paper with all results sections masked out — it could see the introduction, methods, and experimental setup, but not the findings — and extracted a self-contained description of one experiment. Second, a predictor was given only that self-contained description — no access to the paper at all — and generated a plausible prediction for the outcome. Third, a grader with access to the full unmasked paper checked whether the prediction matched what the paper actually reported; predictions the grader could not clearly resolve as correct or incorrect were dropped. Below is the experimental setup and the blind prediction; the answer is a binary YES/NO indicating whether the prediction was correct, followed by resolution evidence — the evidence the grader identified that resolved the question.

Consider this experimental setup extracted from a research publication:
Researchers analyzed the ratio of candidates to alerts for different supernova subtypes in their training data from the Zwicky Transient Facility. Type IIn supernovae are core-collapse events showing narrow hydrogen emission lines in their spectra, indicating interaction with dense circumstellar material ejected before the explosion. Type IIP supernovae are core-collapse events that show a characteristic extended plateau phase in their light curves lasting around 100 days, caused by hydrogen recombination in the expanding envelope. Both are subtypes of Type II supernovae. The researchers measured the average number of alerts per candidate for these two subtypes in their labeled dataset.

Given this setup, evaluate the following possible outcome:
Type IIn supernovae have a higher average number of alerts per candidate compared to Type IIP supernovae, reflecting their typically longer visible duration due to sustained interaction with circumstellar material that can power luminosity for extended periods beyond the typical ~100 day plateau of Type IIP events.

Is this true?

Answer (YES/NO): NO